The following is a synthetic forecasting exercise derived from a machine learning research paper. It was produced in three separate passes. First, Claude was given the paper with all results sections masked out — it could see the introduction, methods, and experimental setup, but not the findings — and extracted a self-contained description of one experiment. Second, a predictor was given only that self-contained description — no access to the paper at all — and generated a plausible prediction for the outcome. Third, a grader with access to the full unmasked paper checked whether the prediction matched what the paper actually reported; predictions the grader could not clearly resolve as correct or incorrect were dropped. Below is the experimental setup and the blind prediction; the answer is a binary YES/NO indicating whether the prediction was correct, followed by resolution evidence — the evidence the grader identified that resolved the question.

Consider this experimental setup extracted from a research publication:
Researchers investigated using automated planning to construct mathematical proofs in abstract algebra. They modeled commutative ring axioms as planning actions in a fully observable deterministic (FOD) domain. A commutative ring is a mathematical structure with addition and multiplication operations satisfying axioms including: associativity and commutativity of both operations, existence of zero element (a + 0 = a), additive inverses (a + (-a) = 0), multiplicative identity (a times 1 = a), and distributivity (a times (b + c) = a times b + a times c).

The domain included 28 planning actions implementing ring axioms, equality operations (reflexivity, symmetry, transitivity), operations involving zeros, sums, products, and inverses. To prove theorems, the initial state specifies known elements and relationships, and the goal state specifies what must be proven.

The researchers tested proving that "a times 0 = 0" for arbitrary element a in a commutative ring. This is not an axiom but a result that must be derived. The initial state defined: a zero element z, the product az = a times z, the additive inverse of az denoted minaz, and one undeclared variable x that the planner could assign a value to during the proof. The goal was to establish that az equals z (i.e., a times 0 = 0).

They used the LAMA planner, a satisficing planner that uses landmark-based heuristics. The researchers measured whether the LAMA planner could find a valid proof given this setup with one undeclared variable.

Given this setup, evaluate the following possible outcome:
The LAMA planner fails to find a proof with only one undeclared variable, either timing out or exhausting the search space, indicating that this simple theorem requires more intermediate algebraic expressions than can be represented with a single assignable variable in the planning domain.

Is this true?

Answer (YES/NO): NO